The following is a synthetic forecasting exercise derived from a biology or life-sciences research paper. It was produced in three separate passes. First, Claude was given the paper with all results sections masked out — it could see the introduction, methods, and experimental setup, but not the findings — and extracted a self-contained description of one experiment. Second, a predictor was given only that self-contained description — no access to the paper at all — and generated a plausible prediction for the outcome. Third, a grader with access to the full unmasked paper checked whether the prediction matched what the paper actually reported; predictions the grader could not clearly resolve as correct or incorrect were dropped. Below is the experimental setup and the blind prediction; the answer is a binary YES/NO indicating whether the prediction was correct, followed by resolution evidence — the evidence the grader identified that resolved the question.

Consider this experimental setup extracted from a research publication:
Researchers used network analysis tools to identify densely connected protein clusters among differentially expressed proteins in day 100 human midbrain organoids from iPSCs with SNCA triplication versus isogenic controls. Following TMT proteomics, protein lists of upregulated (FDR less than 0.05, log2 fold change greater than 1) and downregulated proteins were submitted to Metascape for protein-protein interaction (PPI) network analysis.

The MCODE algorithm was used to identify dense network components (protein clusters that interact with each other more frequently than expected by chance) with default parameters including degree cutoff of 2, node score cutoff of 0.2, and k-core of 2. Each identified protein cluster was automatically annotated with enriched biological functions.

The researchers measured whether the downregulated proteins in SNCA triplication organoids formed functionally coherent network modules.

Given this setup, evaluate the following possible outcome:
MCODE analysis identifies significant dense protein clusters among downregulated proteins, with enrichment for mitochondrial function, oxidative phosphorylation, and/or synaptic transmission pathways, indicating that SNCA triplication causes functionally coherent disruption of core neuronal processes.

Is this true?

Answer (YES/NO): NO